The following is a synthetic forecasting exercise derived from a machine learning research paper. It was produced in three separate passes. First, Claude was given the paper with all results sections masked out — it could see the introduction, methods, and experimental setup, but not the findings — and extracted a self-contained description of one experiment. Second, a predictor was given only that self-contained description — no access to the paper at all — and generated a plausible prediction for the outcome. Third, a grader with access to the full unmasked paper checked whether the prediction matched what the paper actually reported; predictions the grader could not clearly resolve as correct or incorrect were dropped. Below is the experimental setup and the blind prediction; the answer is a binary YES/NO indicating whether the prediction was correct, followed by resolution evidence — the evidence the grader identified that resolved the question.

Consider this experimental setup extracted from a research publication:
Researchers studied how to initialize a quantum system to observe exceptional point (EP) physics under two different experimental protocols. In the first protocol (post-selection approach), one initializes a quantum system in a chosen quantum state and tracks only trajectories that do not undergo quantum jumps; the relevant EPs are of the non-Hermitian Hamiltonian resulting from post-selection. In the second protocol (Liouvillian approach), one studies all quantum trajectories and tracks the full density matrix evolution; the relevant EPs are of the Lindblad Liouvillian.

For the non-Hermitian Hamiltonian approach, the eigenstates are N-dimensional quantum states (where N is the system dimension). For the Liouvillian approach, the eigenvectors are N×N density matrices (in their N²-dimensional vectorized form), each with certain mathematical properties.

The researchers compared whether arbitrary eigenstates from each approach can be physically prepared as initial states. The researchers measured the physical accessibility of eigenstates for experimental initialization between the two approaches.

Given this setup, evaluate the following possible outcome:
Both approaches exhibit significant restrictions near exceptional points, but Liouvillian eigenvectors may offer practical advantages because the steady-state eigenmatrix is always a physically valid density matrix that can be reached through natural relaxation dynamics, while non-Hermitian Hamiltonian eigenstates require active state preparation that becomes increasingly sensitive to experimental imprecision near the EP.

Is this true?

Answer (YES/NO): NO